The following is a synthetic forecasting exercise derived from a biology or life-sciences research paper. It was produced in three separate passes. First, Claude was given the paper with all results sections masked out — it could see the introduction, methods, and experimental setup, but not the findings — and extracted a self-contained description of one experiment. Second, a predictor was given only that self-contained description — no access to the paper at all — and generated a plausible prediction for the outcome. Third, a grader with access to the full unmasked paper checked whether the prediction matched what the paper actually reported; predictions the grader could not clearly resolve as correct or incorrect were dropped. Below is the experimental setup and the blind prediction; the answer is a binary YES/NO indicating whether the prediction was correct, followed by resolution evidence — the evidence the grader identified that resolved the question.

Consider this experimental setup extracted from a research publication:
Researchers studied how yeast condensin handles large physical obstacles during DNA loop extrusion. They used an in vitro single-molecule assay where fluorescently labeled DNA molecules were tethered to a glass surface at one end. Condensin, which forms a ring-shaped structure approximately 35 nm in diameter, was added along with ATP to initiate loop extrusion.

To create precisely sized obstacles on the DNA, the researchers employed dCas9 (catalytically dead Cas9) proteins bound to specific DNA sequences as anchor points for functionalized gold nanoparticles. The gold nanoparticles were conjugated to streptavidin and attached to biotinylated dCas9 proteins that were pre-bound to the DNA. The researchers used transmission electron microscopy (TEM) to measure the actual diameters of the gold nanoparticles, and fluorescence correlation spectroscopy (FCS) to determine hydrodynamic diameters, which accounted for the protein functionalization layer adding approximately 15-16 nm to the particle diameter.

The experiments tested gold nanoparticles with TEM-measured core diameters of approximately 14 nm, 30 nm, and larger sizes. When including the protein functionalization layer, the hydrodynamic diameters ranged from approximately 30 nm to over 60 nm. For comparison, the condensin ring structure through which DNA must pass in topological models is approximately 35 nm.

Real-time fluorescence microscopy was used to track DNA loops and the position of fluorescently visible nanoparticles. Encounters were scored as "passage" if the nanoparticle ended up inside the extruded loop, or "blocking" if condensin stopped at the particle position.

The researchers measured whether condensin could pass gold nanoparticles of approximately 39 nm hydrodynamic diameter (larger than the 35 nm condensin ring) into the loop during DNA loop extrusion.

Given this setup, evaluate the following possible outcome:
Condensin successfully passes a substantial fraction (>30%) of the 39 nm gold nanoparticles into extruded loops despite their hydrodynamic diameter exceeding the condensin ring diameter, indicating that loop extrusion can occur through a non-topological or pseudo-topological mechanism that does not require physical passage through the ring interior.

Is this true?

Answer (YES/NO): YES